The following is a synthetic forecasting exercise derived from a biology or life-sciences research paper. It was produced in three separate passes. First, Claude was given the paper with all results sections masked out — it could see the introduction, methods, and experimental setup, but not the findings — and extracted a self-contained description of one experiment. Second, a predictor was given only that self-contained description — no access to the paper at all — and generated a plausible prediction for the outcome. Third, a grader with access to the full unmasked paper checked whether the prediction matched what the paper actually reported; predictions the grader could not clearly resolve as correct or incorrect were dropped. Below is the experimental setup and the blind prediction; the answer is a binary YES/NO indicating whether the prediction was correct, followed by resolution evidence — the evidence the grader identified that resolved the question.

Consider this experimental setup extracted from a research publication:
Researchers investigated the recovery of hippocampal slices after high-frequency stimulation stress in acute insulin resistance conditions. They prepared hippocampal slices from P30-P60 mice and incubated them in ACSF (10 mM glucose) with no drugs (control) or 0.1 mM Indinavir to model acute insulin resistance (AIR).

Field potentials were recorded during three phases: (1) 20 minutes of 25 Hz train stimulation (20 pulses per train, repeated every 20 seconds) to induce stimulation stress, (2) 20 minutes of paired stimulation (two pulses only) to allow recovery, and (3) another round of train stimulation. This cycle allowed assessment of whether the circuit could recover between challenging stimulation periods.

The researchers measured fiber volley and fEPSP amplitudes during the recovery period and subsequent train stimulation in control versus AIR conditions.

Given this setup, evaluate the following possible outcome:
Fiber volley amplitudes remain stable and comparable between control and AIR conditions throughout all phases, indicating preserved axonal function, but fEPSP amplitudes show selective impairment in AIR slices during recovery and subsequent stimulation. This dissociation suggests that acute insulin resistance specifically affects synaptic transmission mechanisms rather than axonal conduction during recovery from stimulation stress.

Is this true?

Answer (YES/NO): NO